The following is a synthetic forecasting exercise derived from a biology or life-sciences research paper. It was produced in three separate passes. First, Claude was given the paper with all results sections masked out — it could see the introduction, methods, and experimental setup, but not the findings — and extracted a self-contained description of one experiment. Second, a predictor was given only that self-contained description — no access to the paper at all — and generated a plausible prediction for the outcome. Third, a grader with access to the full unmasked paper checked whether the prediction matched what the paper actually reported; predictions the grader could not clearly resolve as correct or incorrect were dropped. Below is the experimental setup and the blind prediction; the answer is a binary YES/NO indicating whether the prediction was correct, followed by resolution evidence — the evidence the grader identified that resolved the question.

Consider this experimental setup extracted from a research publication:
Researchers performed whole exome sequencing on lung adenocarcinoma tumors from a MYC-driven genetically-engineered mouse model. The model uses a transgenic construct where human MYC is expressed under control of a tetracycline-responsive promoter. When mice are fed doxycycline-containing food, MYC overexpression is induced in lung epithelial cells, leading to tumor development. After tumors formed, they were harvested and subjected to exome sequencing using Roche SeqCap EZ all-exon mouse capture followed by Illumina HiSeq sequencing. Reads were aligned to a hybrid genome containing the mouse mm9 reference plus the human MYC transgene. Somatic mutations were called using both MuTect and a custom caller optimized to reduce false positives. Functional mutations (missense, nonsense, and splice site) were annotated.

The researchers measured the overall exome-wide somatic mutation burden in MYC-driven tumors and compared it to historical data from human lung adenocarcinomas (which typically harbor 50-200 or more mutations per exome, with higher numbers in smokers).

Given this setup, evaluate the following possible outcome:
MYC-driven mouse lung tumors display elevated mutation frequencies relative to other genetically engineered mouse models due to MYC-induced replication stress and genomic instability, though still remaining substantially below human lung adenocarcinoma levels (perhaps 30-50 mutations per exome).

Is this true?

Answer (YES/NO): NO